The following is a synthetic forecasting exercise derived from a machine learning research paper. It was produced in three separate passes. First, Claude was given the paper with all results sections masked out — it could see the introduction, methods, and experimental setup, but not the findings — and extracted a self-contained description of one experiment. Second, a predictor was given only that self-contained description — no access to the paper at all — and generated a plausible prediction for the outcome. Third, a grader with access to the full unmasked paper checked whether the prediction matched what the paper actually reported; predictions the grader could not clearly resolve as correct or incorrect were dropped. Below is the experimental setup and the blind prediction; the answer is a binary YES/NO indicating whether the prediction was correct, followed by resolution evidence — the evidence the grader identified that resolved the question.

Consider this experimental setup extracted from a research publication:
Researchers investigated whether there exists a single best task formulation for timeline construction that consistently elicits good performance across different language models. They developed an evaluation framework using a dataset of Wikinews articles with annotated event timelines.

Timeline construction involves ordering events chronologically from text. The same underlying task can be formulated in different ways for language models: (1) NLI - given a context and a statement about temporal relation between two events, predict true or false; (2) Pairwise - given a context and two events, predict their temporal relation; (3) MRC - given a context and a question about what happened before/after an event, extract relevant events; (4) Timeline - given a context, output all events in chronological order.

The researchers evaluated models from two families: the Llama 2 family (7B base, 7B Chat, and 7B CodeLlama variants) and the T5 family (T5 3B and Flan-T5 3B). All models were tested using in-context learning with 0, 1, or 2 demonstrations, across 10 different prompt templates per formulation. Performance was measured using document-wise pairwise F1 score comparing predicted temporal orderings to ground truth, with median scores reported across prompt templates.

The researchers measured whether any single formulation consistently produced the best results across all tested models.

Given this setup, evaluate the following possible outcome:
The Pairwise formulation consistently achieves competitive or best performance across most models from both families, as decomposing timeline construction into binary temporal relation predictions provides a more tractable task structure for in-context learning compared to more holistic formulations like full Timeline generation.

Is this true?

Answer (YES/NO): NO